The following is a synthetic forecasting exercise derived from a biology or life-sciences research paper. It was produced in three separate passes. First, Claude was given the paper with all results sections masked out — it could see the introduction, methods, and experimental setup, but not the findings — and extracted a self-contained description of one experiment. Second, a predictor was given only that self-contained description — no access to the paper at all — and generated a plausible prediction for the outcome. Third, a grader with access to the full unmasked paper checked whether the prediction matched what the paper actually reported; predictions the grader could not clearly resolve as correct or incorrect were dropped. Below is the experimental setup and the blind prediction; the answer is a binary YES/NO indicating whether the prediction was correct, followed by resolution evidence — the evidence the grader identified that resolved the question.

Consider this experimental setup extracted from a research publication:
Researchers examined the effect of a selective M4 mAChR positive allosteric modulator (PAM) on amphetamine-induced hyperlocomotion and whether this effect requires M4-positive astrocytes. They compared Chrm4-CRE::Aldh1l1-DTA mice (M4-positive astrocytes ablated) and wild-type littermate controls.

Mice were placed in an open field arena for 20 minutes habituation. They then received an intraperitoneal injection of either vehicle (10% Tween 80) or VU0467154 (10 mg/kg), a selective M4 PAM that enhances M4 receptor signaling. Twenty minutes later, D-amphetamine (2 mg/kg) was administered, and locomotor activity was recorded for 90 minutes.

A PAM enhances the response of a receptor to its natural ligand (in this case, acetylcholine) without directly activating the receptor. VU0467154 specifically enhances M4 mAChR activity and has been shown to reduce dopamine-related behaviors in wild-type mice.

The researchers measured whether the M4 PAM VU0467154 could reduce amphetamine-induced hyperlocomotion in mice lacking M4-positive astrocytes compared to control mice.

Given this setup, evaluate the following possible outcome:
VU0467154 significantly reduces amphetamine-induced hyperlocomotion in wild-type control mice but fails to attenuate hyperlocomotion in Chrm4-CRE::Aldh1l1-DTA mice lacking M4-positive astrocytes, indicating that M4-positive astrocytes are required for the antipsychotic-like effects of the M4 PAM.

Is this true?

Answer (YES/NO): NO